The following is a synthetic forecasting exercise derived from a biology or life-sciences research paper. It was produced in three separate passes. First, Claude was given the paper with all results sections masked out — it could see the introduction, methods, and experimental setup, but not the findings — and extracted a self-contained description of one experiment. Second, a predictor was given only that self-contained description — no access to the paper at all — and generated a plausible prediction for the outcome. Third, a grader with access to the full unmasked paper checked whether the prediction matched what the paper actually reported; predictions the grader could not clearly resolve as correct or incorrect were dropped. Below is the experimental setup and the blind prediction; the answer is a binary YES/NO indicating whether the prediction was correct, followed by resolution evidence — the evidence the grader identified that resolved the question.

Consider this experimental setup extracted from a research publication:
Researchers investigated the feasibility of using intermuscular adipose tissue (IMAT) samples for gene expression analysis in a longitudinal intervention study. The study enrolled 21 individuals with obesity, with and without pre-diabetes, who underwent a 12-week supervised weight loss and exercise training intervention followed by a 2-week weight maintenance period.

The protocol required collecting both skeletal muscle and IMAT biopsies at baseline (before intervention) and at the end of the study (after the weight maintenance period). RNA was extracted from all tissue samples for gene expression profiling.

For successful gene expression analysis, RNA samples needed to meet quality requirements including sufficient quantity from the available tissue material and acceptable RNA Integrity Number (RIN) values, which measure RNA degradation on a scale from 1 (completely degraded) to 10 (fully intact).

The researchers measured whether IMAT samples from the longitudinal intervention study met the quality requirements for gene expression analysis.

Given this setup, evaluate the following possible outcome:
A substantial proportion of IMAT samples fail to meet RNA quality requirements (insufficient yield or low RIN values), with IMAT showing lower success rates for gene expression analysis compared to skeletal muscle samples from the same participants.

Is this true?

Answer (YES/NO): YES